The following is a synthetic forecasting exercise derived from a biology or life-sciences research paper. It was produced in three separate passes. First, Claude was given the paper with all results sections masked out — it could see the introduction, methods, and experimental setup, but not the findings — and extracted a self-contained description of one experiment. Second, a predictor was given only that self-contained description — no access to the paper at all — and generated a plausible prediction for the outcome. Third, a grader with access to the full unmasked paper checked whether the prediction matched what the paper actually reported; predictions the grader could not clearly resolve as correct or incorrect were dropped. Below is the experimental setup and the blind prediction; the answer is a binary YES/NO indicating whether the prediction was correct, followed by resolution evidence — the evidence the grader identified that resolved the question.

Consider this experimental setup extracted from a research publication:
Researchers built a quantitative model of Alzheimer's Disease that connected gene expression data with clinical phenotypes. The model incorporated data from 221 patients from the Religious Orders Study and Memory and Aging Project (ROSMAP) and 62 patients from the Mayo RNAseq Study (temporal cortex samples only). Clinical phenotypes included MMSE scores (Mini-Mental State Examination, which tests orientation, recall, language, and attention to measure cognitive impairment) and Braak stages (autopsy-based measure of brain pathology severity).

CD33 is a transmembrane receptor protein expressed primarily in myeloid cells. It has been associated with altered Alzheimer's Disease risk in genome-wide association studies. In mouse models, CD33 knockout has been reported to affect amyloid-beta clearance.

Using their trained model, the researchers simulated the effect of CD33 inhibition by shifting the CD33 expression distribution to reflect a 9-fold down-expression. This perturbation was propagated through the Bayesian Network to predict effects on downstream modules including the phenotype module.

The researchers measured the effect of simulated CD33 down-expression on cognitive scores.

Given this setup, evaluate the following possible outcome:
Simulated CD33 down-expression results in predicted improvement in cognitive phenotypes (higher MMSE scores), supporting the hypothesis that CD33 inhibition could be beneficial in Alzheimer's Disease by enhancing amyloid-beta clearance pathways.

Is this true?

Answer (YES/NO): YES